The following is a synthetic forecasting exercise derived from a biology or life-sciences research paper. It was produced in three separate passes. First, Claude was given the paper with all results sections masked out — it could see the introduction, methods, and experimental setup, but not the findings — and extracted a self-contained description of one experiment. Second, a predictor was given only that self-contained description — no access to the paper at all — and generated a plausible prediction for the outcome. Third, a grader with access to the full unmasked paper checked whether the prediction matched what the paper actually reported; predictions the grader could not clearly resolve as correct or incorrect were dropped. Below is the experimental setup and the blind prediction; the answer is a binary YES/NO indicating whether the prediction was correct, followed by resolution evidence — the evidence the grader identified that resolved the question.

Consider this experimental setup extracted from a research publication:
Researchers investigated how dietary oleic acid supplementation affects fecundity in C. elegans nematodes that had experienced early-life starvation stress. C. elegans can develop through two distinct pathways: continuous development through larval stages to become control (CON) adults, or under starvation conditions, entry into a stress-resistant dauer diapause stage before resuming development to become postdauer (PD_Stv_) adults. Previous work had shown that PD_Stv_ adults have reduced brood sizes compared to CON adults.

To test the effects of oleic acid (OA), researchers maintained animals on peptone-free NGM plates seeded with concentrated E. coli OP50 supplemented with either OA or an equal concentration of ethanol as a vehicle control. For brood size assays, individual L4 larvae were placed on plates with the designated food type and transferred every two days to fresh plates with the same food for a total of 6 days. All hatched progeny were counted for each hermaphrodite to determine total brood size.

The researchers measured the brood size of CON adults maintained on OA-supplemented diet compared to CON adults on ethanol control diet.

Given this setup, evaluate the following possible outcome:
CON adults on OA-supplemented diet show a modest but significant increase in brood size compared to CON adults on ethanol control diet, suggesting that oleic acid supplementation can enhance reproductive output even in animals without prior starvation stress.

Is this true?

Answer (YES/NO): YES